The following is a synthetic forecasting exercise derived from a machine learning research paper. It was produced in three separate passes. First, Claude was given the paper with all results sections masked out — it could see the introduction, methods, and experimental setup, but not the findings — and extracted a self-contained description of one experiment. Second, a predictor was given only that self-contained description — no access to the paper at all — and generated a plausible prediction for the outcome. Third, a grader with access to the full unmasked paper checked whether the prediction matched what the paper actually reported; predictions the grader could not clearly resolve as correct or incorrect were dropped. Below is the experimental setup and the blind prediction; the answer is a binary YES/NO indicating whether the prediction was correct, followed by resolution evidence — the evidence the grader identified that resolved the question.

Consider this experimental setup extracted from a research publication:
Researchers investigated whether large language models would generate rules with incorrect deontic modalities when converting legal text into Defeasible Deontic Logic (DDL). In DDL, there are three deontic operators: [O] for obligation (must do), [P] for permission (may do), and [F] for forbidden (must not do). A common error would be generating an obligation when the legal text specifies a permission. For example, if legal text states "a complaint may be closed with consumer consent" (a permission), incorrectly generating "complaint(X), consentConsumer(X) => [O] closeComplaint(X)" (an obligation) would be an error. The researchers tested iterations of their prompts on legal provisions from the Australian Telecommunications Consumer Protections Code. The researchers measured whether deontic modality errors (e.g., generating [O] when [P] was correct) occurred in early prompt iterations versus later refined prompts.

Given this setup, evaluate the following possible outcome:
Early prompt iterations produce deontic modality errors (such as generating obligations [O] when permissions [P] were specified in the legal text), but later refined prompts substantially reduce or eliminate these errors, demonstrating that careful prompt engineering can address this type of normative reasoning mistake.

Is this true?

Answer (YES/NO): YES